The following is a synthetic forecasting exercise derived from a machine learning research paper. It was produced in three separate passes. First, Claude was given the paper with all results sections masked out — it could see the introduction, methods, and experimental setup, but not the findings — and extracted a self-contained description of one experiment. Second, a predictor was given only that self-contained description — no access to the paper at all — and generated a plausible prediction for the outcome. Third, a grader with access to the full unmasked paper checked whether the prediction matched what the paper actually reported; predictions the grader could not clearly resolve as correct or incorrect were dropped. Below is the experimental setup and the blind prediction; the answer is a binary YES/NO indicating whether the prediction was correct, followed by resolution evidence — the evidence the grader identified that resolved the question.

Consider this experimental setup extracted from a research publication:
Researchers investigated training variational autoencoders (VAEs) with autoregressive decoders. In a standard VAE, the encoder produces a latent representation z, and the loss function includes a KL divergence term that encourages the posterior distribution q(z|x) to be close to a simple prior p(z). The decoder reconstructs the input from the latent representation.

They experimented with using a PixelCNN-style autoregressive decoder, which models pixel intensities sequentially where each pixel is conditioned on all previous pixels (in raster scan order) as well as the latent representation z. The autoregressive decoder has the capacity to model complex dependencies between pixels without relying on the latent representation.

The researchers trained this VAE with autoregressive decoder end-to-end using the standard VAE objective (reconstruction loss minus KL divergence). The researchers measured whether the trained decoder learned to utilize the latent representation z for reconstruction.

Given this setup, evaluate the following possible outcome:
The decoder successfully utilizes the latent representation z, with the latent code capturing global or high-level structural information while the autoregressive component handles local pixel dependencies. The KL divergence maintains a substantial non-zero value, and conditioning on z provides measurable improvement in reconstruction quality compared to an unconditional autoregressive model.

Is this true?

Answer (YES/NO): NO